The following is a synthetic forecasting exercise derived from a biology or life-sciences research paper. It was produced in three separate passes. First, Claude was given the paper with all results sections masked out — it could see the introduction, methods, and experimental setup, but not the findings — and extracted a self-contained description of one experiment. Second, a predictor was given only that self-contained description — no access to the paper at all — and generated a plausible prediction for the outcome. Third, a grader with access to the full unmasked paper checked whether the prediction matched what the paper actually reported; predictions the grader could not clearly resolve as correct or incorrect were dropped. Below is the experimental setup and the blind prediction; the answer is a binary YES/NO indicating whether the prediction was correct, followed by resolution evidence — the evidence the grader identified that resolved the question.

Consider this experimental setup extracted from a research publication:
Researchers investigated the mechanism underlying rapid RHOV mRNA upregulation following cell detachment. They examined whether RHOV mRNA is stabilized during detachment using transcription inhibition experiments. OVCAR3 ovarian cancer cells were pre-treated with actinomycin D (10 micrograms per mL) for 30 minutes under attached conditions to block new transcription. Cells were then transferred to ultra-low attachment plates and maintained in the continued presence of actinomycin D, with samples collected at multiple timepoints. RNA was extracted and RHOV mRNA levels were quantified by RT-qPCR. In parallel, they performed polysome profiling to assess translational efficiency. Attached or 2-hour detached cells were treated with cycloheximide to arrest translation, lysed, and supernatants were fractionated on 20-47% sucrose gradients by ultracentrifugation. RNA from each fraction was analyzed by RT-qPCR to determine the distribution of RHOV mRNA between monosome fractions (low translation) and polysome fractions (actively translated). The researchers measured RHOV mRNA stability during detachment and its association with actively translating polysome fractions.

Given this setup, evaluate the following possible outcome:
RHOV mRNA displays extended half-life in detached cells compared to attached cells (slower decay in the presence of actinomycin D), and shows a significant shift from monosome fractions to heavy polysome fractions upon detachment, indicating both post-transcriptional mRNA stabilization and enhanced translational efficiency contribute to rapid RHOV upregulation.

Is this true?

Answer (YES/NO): NO